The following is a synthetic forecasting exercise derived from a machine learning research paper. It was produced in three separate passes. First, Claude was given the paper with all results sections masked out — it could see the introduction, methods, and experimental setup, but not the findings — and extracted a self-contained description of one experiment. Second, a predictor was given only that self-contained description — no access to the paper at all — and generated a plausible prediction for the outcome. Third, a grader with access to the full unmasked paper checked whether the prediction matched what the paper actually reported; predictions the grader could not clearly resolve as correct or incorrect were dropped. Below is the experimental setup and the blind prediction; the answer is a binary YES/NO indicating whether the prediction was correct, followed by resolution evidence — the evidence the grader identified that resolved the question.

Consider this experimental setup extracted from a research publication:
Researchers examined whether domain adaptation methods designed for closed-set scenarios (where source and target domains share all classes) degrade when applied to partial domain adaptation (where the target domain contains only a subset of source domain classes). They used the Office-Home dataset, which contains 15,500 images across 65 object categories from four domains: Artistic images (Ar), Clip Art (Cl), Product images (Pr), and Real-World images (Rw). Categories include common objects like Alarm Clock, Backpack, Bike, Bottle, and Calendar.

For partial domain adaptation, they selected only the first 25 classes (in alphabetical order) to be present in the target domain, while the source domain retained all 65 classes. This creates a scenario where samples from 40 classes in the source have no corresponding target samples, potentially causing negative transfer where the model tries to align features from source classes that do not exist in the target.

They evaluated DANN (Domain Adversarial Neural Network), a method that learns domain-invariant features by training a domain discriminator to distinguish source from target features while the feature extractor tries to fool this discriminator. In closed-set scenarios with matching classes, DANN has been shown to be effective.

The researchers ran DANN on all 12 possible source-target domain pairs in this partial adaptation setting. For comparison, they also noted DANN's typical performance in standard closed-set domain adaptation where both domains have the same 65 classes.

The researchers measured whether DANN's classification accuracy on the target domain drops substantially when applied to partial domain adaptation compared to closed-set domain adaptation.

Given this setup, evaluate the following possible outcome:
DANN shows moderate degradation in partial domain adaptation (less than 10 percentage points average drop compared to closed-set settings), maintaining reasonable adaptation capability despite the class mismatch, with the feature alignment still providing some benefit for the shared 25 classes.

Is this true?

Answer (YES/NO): NO